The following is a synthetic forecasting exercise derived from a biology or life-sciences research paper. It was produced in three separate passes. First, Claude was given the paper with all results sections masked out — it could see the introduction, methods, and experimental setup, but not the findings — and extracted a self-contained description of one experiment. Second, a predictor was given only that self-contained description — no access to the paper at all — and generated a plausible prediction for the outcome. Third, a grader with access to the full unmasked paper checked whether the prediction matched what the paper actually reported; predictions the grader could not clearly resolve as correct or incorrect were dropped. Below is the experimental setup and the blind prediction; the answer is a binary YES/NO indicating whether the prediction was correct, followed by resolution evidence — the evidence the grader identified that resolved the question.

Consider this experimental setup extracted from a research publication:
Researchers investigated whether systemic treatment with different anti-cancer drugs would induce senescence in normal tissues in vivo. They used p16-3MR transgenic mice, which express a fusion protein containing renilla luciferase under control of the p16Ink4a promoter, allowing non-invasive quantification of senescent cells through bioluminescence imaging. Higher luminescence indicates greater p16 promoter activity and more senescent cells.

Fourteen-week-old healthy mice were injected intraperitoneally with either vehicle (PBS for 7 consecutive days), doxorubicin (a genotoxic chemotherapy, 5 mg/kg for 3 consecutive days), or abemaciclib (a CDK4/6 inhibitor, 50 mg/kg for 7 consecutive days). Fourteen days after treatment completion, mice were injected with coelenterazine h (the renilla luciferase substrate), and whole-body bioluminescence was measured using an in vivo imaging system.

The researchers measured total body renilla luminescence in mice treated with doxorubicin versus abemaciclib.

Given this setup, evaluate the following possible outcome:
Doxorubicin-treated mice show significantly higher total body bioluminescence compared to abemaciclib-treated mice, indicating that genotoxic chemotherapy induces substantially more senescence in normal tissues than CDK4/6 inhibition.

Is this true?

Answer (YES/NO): NO